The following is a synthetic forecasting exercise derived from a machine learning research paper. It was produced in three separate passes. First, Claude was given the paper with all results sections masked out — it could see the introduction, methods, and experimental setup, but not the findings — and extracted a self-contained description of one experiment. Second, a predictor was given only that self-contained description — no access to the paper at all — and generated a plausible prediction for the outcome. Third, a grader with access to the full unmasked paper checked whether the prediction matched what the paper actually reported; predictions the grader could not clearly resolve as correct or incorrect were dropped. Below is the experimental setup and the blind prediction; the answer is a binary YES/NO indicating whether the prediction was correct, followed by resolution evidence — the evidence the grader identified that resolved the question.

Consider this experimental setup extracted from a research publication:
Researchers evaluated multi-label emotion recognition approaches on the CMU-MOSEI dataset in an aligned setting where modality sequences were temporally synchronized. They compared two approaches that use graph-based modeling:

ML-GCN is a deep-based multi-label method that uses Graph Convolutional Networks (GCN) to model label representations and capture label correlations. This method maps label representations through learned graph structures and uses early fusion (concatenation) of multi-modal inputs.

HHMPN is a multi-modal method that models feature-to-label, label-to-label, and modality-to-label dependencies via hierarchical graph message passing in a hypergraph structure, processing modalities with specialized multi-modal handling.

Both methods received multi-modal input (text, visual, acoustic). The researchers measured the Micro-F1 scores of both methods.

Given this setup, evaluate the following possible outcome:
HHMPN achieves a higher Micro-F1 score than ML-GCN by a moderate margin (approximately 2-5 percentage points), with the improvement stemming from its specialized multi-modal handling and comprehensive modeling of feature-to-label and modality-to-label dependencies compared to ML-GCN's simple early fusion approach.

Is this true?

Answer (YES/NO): YES